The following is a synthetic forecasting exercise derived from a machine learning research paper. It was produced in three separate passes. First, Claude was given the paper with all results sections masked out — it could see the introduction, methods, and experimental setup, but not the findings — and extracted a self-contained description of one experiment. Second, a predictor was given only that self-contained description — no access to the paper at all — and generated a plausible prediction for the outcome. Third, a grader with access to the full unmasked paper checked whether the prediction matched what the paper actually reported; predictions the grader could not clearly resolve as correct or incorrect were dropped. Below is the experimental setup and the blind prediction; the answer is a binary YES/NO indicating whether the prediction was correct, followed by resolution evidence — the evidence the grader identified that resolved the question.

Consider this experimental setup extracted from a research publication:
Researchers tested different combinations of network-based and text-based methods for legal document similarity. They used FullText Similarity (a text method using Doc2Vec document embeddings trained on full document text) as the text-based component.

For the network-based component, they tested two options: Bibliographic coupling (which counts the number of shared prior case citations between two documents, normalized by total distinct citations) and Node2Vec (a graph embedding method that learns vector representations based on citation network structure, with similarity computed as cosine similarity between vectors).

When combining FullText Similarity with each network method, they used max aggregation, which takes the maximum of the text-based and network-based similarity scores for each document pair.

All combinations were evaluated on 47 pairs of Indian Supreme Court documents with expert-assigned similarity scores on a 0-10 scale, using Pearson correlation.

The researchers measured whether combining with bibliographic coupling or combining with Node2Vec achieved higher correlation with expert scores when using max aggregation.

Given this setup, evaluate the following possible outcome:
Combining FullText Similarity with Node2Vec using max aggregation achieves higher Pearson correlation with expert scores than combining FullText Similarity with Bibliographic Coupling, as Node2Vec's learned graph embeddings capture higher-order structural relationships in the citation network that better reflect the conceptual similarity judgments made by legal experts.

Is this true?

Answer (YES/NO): NO